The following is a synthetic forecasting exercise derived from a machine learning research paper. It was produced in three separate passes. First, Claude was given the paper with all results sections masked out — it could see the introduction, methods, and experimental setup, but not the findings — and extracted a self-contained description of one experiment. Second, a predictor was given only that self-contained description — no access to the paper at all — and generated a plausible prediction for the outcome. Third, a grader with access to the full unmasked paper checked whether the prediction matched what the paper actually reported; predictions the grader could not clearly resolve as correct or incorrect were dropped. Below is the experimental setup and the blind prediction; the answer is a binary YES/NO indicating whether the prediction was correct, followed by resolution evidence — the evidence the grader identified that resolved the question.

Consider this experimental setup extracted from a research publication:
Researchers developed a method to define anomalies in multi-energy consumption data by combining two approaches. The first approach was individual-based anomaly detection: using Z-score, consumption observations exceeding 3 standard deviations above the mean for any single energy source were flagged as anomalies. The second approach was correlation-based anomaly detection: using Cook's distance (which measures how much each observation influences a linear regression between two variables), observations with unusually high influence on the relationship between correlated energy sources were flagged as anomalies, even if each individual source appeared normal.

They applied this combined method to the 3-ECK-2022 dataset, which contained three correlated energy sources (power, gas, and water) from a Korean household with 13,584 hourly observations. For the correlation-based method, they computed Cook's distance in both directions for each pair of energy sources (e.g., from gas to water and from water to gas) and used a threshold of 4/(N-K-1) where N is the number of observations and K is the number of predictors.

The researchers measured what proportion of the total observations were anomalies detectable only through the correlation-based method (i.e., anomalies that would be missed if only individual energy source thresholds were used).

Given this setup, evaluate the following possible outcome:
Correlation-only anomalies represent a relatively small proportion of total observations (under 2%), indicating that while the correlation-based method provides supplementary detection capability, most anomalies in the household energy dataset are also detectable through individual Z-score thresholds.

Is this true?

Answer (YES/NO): NO